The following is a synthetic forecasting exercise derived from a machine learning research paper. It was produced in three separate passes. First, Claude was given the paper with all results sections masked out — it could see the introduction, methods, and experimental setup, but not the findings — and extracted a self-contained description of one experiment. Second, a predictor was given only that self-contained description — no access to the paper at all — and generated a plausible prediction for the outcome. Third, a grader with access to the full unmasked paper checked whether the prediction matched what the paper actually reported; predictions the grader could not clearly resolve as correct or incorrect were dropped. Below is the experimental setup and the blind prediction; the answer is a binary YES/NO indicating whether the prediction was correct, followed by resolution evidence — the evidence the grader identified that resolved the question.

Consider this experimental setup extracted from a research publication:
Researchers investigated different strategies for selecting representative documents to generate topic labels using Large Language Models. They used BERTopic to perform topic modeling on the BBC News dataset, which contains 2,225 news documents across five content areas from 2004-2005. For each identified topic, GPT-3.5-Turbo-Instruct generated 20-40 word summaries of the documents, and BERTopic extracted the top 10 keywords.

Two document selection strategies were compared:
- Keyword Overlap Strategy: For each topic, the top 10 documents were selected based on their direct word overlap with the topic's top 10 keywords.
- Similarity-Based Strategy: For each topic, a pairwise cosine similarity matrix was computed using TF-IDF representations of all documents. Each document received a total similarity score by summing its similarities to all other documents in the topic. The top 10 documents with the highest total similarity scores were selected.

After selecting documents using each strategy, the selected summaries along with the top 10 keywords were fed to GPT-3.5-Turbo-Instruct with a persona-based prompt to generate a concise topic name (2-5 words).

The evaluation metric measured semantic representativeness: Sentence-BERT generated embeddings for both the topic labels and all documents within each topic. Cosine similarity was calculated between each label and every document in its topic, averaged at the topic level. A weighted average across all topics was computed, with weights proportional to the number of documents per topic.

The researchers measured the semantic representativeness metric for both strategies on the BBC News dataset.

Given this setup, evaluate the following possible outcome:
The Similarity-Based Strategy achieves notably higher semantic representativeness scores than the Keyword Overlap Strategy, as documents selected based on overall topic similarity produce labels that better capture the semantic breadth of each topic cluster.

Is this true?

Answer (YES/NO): NO